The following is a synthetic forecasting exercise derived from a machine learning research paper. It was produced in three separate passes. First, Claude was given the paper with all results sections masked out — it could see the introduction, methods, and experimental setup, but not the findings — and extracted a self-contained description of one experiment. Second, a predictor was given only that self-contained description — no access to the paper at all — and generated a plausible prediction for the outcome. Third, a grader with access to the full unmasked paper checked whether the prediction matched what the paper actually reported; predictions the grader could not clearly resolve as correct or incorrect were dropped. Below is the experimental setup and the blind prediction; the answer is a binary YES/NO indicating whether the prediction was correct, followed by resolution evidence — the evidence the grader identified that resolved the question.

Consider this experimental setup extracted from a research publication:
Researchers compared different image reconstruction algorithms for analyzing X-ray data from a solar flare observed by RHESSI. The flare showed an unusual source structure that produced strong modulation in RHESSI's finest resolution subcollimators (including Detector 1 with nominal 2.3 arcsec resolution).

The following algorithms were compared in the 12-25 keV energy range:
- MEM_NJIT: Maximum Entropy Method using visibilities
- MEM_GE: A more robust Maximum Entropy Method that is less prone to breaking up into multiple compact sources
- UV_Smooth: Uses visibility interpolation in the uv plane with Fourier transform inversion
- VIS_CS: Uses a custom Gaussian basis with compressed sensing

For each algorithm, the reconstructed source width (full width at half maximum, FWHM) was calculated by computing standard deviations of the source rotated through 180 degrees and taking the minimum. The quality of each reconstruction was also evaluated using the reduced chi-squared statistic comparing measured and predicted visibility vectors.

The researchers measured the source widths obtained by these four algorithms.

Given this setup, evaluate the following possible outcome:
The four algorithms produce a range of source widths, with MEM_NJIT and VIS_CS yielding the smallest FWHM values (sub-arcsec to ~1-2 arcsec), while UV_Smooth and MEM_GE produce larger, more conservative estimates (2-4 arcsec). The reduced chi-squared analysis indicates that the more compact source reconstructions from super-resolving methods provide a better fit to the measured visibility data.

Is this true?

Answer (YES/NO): NO